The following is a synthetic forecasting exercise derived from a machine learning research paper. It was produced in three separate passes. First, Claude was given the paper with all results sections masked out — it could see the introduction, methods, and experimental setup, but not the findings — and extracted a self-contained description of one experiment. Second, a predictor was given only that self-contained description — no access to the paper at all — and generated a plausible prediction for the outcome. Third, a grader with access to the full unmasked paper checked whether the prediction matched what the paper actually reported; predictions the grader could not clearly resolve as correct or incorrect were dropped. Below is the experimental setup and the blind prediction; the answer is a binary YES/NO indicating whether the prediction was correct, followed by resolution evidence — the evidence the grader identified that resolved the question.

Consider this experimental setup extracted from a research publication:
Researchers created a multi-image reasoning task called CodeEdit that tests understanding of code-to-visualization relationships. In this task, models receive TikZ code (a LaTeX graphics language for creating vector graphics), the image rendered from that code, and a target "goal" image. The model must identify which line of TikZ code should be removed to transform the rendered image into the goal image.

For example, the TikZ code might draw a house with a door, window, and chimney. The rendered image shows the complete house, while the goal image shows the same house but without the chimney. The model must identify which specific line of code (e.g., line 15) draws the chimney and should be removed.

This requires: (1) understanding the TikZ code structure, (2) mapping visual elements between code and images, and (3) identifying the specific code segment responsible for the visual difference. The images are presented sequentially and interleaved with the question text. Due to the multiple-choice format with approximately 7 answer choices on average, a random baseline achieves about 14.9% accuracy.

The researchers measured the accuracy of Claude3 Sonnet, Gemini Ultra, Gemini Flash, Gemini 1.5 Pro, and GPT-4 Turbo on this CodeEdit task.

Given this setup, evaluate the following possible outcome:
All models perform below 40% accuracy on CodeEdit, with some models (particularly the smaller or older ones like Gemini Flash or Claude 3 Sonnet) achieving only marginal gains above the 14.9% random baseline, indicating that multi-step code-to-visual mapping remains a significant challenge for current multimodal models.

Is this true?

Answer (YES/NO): NO